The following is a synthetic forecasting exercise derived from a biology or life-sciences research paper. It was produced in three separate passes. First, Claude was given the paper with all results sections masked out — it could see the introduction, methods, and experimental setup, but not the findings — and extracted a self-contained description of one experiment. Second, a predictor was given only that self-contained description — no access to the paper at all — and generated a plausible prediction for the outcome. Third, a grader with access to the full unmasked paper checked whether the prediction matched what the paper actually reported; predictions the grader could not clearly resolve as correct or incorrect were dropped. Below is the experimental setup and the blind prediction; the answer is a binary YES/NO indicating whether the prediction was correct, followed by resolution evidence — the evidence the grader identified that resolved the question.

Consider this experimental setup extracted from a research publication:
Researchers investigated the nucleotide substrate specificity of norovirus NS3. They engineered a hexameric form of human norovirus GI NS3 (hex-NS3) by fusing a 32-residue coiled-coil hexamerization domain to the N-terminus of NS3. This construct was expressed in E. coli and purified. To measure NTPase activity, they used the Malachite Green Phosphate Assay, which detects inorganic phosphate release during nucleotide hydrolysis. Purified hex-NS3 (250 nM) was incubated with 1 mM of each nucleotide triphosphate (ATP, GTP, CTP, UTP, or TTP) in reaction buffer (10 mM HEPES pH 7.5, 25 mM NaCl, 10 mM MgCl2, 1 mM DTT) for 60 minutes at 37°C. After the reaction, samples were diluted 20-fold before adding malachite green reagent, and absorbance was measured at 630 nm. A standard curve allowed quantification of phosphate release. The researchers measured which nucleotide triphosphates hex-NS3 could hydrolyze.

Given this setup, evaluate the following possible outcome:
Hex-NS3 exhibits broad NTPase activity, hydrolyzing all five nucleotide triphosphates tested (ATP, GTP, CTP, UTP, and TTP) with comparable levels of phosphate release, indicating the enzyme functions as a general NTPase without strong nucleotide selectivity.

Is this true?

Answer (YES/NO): NO